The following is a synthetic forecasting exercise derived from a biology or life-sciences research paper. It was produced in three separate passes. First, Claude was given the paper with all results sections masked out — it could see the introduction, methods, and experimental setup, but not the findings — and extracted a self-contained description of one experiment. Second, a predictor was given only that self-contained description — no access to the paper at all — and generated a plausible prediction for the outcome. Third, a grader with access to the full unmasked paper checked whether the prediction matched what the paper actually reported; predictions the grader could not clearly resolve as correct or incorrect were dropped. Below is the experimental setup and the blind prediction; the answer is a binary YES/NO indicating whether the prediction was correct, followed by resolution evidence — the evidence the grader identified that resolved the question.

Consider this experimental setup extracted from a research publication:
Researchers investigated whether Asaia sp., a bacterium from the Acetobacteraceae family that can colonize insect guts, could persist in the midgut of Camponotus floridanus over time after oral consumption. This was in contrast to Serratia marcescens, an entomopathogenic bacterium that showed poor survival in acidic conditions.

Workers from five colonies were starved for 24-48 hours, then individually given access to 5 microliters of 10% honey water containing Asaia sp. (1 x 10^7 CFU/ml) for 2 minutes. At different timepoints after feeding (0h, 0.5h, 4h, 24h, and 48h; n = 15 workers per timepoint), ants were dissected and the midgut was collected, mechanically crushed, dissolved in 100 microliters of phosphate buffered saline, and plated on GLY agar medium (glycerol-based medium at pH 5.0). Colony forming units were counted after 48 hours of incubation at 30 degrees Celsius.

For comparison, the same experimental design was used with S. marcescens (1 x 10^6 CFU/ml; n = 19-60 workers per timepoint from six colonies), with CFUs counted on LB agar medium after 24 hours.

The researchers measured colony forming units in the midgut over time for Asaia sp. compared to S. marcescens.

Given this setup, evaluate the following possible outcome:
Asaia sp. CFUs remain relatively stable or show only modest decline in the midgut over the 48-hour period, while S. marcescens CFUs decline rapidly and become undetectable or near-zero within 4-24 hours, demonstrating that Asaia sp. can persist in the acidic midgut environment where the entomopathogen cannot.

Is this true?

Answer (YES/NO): NO